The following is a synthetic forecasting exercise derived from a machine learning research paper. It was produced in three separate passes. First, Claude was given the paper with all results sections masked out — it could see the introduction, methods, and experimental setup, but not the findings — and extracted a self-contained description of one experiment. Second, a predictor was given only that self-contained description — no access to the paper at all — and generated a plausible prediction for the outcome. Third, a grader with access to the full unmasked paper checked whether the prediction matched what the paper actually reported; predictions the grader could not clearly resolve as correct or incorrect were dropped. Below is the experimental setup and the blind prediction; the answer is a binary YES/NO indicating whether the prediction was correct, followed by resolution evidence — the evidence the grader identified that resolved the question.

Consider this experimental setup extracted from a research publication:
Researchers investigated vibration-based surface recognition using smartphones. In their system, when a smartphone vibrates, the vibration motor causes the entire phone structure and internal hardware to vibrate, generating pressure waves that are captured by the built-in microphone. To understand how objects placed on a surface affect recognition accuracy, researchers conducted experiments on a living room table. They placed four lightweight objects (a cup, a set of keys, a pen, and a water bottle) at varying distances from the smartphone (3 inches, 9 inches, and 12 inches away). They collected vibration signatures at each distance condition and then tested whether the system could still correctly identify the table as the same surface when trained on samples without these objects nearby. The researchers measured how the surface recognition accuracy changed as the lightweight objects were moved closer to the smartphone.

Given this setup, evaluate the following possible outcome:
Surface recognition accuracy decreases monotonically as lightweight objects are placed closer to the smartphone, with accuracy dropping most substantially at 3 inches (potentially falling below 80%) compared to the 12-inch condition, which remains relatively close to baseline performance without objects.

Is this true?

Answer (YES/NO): NO